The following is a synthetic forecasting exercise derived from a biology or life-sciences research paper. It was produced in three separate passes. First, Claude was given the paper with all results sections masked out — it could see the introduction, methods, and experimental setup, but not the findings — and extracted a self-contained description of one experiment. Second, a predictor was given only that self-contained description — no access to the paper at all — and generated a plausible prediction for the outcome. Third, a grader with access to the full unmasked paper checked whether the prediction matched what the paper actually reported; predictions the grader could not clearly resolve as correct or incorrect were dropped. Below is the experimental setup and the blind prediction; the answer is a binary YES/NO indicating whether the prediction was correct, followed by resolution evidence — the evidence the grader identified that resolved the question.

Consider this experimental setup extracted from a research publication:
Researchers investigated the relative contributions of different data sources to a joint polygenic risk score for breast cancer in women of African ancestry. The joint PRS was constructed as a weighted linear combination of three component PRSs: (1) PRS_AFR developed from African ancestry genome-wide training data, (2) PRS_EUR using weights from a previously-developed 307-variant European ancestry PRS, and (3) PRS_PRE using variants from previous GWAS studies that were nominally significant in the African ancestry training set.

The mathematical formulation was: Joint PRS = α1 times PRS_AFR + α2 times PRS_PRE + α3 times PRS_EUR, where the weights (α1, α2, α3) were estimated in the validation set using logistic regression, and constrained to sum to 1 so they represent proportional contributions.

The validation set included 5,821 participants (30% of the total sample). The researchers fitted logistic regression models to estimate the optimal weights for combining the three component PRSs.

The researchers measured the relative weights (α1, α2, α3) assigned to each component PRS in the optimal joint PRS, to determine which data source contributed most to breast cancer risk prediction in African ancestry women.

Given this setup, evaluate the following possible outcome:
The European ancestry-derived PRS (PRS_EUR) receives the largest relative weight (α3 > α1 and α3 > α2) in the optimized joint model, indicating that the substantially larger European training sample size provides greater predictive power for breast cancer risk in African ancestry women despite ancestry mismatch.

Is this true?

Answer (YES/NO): NO